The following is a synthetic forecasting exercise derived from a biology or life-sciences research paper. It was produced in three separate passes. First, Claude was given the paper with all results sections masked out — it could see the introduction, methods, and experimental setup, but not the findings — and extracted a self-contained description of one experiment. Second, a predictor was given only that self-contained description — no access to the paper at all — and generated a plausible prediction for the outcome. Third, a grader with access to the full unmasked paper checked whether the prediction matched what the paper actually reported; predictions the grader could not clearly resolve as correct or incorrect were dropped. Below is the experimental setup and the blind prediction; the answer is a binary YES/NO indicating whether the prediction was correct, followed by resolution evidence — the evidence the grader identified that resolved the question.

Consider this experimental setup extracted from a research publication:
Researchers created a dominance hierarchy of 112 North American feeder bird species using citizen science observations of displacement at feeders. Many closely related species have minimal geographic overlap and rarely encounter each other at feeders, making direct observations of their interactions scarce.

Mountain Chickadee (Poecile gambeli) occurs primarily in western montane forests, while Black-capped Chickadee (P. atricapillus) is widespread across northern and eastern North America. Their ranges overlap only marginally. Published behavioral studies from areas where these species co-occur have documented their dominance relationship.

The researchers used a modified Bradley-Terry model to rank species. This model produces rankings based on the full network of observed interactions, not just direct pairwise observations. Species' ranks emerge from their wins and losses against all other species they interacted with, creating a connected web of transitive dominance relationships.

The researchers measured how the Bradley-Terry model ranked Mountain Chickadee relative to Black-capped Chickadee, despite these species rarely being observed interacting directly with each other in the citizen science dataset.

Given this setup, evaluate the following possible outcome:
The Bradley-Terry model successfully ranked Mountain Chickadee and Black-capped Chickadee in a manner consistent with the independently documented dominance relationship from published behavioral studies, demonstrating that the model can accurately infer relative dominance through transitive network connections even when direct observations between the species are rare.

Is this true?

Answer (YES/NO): YES